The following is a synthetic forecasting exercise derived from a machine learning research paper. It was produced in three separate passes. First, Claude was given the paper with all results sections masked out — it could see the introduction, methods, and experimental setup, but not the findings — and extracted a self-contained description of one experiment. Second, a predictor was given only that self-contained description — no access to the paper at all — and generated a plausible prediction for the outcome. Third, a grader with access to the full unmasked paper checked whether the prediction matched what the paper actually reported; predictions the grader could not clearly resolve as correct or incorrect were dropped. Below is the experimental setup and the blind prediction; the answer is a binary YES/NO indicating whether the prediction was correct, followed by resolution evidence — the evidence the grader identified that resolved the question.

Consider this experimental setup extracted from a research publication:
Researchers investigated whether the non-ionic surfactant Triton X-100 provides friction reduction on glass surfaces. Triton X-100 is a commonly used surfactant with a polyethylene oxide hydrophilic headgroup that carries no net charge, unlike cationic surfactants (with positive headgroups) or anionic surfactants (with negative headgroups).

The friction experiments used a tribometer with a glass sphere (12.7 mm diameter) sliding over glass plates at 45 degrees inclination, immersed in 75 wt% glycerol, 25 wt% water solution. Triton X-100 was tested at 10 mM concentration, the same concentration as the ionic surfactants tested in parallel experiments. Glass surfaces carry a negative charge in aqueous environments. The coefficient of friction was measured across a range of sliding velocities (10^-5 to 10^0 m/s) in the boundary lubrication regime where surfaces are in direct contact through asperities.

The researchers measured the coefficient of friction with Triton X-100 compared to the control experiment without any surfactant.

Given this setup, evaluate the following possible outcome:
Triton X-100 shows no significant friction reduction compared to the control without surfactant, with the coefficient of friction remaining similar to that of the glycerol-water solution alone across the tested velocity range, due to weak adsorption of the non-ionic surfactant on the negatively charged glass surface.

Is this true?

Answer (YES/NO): YES